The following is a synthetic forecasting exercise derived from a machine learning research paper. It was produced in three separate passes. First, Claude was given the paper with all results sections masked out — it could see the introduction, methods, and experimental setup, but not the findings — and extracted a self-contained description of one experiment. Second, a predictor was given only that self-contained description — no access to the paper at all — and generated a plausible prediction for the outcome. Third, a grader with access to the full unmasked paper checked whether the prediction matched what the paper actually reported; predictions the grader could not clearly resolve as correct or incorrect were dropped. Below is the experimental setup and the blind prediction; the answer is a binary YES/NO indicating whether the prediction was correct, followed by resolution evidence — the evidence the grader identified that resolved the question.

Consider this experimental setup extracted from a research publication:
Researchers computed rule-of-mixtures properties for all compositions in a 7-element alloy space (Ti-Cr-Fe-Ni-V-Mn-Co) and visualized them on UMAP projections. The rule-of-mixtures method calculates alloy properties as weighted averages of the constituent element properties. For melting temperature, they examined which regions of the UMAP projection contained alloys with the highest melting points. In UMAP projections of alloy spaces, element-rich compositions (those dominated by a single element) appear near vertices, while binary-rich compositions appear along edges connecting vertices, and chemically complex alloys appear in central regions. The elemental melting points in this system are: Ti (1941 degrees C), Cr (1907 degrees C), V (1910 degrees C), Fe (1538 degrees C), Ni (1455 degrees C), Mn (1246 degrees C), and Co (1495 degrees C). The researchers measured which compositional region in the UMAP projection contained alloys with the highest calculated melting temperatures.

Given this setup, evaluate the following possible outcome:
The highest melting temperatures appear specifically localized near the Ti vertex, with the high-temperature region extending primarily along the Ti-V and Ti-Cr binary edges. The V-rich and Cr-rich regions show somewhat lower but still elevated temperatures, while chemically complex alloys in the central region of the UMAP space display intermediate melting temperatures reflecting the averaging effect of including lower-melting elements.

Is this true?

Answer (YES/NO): NO